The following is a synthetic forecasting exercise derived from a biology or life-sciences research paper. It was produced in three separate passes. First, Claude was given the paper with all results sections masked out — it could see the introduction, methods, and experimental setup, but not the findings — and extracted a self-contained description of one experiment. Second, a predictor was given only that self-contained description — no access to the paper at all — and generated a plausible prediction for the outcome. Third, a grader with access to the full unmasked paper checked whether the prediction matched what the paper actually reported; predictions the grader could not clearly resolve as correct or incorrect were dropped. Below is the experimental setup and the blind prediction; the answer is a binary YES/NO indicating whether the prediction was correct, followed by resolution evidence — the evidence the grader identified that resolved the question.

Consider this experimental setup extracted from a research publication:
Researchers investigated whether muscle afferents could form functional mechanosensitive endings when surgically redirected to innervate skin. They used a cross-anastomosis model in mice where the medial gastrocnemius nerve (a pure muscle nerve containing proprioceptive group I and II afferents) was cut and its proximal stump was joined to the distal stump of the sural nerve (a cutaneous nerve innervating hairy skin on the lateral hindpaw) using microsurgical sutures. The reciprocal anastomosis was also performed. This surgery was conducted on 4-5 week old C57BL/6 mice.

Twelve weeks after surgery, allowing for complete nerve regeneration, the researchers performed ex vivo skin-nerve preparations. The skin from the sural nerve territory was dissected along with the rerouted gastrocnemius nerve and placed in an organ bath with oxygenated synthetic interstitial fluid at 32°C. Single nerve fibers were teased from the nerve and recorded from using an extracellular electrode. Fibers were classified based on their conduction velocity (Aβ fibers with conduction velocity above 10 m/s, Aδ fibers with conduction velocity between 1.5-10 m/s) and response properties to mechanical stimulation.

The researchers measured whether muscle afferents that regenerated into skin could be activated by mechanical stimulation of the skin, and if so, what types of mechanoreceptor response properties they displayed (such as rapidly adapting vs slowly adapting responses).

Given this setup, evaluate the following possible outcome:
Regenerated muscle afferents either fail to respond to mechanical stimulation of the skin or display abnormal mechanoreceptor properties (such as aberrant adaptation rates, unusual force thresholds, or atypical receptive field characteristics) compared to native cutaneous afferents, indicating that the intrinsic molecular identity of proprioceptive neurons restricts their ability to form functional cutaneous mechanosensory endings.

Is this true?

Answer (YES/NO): NO